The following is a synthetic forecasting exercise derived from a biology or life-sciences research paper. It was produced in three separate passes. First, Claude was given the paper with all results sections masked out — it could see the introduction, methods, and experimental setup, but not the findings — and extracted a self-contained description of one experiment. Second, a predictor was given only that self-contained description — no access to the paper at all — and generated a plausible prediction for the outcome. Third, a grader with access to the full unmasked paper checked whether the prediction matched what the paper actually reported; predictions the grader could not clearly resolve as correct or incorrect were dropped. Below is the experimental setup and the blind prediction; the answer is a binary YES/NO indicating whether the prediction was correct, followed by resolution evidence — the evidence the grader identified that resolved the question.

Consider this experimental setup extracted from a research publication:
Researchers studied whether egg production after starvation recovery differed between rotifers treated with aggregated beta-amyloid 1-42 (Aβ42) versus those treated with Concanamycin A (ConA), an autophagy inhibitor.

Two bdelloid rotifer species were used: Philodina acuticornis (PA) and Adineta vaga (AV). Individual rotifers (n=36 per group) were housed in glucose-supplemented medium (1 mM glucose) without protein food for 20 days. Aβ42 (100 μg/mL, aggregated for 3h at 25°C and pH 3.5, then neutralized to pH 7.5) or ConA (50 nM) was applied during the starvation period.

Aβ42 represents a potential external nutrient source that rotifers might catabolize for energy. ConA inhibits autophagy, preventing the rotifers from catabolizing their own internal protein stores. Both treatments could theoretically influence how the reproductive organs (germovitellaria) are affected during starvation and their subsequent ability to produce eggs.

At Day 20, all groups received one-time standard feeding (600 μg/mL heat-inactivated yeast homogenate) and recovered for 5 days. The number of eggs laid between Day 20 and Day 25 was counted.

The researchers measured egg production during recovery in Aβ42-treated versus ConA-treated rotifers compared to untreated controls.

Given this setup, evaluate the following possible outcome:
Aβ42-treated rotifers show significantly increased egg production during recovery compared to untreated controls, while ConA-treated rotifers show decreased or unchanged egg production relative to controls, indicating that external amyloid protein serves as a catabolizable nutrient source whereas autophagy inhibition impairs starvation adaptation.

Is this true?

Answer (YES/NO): YES